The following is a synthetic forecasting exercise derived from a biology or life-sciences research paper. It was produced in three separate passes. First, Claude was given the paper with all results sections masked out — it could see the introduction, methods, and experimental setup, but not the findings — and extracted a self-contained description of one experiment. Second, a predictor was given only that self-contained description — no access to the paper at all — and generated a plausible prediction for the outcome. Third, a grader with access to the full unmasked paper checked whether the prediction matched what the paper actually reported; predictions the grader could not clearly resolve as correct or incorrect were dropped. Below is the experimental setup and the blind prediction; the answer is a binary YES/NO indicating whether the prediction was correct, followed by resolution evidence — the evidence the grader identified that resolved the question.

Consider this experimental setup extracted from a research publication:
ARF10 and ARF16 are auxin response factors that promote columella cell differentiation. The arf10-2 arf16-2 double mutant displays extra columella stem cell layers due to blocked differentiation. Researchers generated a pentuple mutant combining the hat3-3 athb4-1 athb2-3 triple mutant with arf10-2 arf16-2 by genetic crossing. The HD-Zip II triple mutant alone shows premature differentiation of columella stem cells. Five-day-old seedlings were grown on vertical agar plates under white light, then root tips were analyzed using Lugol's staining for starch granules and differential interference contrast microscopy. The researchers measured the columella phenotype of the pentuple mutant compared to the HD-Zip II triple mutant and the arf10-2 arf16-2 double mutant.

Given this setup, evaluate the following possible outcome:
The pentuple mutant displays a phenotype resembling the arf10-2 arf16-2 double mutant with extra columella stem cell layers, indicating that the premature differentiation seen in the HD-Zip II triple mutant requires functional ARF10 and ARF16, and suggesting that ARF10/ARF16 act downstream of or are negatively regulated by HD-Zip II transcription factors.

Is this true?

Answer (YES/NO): NO